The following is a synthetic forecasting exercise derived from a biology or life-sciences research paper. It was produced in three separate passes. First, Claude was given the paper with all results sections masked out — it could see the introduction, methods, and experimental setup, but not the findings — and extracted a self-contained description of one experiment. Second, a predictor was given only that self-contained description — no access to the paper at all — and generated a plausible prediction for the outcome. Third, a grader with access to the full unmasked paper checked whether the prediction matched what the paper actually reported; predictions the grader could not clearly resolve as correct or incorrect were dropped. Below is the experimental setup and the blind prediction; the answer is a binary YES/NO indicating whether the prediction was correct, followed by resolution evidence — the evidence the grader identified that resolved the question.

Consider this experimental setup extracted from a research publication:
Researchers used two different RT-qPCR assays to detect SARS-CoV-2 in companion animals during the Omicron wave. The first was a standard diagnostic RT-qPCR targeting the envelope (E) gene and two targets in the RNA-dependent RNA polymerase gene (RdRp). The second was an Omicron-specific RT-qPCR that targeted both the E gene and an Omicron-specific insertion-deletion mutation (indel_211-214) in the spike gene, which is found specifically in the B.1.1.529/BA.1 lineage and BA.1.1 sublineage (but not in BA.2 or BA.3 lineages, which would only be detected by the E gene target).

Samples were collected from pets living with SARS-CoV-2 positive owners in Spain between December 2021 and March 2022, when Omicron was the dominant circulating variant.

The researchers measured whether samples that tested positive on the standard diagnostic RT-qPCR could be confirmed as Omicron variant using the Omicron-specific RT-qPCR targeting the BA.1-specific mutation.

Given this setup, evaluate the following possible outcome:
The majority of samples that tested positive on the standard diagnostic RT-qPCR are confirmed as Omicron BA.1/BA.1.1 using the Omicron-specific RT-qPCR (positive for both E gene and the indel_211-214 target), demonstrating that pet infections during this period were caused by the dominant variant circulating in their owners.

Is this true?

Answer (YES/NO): YES